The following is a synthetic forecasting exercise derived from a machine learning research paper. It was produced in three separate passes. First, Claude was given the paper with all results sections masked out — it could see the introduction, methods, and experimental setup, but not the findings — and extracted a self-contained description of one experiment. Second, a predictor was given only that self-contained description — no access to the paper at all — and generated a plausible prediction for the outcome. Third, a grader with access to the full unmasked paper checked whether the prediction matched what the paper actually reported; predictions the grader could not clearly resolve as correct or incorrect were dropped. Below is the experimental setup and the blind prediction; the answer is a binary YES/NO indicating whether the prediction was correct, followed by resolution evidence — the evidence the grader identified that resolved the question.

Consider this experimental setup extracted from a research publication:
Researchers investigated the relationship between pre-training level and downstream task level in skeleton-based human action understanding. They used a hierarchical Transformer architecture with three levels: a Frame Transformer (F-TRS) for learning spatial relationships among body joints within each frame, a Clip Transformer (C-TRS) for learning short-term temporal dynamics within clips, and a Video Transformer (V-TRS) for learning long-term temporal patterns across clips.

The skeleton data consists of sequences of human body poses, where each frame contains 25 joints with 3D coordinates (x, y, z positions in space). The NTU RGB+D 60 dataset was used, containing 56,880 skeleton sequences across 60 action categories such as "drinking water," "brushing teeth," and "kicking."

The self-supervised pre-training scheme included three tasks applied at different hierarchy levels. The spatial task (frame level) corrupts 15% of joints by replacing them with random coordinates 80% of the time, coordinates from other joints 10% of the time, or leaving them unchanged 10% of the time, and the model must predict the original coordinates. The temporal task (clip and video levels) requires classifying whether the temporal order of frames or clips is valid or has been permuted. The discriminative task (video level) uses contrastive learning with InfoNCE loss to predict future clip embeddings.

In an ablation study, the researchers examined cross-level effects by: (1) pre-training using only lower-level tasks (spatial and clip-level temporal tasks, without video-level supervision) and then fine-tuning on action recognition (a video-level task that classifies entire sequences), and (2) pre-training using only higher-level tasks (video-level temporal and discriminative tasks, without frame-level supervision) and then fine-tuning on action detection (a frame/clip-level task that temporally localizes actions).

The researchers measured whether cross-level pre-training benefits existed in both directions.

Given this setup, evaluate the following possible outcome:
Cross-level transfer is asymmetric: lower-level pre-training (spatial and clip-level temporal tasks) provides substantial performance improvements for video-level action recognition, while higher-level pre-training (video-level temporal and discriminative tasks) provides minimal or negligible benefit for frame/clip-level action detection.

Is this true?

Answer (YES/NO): NO